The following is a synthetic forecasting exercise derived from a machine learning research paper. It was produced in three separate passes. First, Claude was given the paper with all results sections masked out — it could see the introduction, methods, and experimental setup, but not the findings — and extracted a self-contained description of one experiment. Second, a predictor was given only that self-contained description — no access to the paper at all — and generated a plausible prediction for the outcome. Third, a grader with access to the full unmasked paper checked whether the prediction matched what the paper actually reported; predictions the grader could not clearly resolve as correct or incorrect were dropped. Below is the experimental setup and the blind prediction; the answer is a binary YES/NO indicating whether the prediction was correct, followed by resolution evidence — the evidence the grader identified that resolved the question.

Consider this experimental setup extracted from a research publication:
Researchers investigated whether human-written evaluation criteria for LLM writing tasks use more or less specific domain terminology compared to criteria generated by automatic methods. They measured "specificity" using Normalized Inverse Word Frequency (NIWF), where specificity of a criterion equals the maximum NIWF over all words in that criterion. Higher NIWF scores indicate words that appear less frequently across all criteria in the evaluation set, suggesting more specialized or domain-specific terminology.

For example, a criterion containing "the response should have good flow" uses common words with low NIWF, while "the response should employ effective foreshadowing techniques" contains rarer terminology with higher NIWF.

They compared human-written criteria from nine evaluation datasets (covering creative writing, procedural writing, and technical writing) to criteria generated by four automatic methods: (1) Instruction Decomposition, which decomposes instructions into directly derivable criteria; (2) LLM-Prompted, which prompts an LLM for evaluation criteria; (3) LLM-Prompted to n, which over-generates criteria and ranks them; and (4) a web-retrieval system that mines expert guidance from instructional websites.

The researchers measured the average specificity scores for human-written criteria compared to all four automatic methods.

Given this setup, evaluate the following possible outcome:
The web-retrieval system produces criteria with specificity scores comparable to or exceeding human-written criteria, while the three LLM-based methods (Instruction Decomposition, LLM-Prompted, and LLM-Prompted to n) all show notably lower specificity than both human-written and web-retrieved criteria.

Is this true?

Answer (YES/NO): NO